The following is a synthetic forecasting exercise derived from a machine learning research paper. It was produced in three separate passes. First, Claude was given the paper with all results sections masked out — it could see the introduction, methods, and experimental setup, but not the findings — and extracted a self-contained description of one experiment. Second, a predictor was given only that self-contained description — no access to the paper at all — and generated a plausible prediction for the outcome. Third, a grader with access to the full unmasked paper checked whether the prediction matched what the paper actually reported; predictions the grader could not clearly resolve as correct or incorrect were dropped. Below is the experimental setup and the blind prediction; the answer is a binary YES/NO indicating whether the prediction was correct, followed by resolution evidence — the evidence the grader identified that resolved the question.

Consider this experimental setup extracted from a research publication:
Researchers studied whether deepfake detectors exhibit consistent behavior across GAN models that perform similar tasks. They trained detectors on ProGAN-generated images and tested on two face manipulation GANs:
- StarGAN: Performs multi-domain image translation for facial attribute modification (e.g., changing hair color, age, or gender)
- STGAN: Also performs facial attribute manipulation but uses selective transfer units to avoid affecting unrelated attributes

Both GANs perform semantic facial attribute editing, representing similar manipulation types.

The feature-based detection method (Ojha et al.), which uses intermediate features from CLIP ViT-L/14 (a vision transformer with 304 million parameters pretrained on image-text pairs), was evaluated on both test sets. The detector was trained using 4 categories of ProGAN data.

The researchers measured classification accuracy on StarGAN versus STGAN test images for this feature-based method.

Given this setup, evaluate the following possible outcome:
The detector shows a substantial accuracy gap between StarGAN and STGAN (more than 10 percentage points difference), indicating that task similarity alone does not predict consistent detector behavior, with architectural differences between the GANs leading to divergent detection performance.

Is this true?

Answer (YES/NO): YES